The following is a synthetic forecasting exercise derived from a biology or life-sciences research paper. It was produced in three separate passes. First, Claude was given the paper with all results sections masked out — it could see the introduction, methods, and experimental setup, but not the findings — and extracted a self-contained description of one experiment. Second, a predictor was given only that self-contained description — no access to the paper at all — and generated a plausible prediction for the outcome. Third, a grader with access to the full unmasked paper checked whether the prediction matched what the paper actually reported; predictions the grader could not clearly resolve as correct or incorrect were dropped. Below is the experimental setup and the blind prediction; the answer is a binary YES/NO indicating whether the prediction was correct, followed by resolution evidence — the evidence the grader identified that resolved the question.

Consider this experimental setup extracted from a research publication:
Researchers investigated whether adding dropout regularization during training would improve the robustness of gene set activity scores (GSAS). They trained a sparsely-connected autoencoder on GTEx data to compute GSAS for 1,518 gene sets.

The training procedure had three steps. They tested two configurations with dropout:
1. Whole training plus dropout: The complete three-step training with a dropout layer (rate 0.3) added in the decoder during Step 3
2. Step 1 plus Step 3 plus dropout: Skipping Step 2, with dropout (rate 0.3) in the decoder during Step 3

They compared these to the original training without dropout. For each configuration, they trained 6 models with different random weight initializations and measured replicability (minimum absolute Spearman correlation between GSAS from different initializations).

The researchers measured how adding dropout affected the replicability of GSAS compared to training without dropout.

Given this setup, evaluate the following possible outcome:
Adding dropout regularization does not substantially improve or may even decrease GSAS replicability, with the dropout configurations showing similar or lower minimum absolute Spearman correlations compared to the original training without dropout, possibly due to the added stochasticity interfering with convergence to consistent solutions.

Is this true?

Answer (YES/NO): YES